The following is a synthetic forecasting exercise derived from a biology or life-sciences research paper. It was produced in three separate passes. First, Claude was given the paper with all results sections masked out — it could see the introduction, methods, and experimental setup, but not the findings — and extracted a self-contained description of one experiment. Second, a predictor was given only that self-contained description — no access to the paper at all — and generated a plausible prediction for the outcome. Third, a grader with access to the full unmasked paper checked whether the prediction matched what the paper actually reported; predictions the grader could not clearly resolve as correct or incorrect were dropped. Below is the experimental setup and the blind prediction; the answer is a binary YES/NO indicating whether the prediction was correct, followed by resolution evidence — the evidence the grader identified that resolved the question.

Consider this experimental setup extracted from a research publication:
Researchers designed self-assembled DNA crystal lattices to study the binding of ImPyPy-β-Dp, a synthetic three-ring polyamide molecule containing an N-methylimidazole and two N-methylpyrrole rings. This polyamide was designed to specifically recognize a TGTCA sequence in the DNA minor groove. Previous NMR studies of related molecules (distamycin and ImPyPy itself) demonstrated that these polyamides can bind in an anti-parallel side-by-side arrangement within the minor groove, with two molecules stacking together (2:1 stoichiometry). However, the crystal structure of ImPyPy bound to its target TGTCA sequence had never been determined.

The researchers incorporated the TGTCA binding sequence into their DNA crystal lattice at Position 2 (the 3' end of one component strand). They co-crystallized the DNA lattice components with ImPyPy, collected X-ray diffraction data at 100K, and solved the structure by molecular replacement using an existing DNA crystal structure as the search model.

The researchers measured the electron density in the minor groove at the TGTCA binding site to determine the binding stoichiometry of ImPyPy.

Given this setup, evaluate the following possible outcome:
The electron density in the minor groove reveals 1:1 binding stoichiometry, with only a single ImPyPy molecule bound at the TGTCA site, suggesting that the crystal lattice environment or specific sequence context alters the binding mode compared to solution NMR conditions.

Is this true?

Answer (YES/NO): NO